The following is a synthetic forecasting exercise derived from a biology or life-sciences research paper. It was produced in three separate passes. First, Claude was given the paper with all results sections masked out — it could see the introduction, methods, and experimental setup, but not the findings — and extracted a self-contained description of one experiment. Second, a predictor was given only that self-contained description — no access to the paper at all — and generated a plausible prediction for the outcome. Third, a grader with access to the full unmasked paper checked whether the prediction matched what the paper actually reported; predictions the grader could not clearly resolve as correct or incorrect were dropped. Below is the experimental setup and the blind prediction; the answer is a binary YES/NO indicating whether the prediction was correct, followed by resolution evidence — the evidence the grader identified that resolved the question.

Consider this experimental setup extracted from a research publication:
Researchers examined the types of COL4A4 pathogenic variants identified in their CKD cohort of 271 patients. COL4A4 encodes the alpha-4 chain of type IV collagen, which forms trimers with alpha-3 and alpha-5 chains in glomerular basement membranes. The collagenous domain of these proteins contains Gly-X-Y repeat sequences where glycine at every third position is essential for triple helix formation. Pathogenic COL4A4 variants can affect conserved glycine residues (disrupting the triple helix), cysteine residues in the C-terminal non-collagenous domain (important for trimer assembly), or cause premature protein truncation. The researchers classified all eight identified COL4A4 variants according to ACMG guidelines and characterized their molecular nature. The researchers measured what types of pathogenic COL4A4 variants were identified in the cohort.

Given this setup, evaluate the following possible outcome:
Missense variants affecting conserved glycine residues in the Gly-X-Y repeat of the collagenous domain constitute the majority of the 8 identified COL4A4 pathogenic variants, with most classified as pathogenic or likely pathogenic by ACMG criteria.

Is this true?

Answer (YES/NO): NO